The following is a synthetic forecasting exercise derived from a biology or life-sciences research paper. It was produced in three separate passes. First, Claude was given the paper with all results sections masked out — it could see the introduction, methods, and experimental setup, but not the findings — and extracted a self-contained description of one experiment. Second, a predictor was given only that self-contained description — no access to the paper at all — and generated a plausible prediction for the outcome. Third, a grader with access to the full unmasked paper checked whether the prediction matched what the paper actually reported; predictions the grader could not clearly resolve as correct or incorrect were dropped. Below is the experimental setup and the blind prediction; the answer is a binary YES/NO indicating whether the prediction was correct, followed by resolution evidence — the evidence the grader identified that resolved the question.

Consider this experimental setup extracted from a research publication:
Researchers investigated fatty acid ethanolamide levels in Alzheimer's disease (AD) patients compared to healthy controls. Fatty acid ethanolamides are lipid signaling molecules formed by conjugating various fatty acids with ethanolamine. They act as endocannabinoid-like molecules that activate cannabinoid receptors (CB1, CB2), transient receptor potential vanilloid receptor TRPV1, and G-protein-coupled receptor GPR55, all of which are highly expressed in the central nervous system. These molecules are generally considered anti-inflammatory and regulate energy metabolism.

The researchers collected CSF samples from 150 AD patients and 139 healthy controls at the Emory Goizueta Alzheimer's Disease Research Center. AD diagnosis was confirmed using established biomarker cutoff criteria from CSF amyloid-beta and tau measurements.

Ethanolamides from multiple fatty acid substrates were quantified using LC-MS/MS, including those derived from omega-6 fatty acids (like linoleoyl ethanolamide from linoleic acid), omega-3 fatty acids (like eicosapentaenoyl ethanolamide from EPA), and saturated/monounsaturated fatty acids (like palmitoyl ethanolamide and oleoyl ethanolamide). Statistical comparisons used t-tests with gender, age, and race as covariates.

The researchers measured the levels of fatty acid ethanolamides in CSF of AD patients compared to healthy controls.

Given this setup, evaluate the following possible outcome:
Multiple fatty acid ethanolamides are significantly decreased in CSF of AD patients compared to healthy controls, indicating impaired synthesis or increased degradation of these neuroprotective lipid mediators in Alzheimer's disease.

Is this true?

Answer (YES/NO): NO